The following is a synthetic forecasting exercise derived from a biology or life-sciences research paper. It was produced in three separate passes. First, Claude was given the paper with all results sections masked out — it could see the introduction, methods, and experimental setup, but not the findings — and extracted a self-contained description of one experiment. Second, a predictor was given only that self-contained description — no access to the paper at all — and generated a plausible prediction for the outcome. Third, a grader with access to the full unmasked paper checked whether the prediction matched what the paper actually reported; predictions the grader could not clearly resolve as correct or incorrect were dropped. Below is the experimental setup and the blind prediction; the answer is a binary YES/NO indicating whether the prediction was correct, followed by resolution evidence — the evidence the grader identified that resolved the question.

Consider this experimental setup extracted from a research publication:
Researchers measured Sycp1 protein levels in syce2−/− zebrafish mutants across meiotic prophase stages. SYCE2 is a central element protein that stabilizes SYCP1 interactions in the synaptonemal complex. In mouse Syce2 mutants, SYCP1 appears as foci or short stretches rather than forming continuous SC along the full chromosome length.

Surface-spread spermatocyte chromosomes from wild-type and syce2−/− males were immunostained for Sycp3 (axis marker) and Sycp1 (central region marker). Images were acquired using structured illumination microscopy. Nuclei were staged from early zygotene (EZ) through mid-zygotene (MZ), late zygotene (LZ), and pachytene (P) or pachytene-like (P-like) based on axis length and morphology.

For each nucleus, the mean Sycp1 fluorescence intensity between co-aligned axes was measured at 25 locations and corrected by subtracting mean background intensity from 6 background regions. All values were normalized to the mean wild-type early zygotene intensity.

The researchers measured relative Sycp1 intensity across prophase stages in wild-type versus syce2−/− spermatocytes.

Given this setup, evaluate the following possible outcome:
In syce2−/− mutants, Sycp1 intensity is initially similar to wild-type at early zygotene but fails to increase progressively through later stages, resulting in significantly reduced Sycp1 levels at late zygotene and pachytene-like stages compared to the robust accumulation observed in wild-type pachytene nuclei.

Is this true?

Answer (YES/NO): NO